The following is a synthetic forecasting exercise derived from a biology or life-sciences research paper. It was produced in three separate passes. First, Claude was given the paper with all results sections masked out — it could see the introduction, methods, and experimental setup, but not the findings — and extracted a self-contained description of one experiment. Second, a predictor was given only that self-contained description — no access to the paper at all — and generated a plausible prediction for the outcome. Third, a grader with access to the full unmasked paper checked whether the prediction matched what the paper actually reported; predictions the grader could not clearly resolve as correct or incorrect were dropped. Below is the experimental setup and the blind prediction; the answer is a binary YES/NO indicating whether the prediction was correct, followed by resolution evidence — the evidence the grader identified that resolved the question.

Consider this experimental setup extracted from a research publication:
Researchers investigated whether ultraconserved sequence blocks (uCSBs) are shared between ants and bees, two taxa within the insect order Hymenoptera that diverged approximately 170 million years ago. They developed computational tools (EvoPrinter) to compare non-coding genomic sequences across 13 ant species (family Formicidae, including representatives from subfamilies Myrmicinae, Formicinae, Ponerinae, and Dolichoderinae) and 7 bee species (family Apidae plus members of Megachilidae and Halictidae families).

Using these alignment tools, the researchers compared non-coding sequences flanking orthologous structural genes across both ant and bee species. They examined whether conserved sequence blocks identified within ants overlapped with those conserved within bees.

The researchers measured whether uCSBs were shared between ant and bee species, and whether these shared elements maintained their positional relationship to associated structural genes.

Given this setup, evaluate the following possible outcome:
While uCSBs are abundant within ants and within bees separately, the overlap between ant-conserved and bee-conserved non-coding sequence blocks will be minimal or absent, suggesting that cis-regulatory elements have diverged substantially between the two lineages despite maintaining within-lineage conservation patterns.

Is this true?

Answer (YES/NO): NO